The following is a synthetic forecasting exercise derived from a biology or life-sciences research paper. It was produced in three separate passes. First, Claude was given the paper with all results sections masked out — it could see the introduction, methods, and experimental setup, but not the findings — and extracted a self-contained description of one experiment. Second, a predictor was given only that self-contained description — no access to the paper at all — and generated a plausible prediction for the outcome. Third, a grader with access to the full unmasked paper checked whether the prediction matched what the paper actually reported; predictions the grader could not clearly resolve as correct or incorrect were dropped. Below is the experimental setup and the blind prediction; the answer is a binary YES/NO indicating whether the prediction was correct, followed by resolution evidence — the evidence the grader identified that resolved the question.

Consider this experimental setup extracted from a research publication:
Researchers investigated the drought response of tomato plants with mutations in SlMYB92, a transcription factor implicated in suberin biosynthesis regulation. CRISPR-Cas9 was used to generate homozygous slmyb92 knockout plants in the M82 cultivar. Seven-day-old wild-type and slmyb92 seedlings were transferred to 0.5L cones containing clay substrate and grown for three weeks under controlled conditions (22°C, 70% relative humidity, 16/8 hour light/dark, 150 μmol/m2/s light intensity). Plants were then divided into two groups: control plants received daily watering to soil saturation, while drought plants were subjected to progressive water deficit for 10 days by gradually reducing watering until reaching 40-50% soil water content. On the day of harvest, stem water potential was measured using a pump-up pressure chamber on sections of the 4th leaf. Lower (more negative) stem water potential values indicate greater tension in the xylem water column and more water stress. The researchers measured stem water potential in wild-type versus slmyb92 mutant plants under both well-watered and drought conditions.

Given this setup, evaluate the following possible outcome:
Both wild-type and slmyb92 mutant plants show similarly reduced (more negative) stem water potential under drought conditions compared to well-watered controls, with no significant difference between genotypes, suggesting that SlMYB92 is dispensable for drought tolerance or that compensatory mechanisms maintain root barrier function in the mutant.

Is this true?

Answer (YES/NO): NO